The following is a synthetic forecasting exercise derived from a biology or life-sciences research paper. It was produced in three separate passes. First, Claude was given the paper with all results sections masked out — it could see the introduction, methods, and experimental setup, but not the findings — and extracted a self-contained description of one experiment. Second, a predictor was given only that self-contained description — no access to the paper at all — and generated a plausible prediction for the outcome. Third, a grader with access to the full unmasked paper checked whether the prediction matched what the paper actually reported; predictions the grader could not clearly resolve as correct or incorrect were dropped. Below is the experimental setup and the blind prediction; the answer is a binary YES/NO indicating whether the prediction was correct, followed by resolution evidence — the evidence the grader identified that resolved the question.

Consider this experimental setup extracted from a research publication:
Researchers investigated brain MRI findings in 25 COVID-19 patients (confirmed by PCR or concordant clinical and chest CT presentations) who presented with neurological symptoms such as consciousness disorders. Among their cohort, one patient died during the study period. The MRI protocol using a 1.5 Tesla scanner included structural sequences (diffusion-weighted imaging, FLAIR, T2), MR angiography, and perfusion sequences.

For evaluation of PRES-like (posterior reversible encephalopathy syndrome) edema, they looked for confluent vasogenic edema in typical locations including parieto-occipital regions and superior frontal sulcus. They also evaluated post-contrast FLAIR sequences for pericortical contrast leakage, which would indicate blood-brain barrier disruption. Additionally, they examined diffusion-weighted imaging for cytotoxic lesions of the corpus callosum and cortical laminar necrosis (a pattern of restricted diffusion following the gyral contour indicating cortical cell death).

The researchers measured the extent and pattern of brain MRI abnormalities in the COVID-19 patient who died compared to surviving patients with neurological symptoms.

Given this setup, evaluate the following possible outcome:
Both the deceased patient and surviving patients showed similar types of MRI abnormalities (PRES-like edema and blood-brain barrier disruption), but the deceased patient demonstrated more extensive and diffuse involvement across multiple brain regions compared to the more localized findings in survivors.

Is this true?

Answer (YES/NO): NO